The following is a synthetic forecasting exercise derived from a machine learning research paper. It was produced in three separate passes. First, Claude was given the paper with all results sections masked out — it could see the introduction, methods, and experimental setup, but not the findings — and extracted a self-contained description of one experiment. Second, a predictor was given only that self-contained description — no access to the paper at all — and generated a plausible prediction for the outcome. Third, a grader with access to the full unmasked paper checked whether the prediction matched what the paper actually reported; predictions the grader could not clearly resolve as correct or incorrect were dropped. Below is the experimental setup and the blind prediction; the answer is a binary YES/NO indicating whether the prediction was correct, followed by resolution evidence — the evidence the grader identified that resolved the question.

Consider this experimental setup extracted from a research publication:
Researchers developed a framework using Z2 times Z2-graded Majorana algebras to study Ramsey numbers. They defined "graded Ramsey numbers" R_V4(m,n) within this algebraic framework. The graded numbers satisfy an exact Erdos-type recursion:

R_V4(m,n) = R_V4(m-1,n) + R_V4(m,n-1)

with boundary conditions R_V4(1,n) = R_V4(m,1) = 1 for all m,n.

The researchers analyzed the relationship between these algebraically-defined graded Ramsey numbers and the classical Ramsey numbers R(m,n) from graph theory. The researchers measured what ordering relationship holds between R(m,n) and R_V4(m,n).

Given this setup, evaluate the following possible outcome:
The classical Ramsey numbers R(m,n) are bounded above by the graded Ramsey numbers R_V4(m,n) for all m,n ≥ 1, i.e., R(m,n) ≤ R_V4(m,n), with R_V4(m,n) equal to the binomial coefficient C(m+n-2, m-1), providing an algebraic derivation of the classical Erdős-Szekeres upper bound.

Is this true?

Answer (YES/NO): NO